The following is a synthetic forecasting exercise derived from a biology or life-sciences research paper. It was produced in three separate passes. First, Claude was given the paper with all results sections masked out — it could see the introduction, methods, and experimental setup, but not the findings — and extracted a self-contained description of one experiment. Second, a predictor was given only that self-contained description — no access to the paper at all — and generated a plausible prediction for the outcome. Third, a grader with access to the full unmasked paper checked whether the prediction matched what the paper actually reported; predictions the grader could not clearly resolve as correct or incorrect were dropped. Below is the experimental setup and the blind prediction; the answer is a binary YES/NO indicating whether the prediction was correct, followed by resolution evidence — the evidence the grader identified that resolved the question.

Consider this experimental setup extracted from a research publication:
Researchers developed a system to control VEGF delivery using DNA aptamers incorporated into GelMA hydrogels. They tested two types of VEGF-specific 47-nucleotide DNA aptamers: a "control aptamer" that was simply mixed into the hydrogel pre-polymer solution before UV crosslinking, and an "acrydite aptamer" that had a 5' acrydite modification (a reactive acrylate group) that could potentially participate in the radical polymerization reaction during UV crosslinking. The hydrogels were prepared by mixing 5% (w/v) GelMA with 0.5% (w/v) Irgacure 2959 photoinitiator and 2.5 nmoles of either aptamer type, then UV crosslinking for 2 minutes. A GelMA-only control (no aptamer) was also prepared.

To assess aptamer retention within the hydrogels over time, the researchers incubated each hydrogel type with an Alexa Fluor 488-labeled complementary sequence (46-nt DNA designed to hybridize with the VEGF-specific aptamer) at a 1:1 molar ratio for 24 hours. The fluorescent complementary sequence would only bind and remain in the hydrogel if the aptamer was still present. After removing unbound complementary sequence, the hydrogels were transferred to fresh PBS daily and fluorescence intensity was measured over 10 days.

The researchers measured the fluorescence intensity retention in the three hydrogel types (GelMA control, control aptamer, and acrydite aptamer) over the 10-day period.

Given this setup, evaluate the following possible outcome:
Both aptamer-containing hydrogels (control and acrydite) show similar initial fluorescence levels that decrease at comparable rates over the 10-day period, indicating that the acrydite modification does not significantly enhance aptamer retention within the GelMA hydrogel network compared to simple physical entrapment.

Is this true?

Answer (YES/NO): NO